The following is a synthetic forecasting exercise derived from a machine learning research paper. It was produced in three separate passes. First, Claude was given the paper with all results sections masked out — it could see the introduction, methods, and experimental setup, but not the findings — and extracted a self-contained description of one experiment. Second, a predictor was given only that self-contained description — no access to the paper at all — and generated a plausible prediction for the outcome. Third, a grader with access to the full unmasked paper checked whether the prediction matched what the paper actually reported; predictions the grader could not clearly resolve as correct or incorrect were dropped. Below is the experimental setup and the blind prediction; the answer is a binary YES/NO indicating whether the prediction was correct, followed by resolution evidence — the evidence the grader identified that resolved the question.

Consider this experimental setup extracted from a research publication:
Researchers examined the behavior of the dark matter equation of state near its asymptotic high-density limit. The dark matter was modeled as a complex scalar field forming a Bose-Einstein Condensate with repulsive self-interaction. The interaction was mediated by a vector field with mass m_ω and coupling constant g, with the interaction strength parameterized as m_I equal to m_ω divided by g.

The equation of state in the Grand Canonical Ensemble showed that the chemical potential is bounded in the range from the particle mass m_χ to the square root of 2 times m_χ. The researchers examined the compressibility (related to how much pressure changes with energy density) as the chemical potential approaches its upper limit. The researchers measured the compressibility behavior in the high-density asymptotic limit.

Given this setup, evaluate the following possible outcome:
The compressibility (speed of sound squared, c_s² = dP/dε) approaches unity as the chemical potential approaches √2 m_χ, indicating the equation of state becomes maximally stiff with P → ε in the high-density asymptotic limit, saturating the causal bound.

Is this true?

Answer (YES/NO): NO